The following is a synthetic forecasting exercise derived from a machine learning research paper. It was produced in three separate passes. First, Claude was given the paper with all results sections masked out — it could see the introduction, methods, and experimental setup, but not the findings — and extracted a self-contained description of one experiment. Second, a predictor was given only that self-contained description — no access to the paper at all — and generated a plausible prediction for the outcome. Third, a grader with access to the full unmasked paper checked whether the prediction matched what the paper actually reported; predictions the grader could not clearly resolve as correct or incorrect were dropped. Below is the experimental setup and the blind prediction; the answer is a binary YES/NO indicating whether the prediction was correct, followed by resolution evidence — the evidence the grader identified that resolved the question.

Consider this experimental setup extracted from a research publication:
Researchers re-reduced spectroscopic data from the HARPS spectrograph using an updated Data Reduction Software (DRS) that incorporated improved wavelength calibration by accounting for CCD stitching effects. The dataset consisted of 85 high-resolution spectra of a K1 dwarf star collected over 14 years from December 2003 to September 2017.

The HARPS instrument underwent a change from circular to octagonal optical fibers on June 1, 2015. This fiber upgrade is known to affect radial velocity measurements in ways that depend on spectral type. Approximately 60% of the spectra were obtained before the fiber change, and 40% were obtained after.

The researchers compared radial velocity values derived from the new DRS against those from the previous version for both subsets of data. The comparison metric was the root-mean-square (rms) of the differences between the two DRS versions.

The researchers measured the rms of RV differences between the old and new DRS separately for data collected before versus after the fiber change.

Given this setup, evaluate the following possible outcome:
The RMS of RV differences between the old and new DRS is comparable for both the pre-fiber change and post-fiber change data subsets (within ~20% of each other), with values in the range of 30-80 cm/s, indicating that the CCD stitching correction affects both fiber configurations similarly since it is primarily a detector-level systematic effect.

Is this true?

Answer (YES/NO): NO